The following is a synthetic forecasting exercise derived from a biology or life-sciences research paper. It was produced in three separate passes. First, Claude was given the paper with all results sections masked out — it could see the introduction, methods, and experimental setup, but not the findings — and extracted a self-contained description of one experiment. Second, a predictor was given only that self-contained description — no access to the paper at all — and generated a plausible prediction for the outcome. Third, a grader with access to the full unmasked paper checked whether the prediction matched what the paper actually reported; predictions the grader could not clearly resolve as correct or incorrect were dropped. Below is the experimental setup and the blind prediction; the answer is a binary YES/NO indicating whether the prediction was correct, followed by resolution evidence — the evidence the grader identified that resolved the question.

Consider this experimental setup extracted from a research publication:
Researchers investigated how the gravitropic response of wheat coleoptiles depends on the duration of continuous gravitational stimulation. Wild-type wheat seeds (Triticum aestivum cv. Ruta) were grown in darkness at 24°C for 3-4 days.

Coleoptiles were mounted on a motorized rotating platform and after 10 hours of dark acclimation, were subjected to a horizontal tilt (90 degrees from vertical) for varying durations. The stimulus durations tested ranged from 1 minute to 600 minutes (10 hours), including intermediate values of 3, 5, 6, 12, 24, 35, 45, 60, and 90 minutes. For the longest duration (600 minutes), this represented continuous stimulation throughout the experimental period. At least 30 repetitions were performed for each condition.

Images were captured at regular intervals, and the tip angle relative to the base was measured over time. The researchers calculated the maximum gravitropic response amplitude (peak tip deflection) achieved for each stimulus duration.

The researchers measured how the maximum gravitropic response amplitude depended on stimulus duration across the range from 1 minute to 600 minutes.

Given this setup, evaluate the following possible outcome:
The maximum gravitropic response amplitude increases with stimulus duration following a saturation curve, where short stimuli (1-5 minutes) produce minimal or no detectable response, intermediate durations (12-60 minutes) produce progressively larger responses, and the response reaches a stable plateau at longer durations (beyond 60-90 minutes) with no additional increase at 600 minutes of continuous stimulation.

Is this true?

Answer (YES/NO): YES